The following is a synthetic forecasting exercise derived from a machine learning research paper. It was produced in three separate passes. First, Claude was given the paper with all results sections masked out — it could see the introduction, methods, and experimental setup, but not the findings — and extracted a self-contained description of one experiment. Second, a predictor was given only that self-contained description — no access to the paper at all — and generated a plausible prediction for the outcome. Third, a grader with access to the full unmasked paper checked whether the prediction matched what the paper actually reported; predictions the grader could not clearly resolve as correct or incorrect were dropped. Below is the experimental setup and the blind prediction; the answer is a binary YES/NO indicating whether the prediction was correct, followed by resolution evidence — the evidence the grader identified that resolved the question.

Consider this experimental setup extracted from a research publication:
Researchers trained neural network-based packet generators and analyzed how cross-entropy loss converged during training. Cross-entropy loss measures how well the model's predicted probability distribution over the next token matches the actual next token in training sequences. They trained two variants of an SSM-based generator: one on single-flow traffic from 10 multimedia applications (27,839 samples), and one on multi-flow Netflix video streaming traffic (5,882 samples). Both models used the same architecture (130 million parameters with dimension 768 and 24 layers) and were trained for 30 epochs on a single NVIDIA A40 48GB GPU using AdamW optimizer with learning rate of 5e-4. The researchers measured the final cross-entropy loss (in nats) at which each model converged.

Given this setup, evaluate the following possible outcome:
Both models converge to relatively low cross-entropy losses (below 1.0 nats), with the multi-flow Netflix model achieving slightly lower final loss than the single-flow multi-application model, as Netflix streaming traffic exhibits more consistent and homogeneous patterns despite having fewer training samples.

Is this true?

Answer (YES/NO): YES